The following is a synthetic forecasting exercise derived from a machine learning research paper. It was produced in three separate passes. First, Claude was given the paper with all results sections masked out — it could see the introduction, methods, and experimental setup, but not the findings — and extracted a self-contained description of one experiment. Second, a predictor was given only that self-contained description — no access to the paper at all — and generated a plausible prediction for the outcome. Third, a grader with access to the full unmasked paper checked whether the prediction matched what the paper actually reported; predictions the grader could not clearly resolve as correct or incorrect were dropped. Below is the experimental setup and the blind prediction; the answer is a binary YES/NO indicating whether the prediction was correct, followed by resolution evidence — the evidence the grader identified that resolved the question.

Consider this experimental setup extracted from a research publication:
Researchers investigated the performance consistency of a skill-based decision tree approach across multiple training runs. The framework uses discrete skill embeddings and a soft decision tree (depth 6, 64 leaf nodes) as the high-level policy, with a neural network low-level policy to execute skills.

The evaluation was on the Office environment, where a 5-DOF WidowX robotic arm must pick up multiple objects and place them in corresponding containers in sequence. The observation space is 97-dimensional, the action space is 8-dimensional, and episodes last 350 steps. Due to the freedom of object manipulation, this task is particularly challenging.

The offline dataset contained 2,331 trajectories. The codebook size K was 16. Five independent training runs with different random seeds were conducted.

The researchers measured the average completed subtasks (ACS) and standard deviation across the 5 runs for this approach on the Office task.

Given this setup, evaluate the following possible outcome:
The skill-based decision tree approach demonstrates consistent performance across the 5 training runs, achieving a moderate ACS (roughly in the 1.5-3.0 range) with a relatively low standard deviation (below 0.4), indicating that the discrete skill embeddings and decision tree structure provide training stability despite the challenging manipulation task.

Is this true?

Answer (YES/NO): YES